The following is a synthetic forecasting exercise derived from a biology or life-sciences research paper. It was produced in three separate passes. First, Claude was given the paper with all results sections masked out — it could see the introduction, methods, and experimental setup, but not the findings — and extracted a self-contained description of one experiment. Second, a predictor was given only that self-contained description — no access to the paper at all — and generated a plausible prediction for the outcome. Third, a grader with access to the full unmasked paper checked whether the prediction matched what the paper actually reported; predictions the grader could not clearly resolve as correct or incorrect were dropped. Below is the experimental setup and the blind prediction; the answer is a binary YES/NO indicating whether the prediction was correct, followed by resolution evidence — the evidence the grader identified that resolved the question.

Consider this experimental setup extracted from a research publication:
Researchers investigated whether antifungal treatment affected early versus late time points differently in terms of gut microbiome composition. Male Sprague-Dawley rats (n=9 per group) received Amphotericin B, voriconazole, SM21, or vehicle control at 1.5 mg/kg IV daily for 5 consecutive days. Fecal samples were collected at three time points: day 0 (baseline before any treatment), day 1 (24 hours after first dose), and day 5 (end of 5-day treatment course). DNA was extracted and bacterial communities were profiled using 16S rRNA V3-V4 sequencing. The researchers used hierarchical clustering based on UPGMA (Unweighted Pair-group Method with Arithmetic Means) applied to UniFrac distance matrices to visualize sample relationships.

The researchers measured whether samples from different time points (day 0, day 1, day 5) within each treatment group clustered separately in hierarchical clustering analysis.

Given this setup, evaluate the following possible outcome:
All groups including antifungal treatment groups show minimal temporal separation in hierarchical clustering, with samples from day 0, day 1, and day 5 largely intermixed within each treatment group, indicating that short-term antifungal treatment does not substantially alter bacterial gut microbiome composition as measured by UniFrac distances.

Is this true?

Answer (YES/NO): NO